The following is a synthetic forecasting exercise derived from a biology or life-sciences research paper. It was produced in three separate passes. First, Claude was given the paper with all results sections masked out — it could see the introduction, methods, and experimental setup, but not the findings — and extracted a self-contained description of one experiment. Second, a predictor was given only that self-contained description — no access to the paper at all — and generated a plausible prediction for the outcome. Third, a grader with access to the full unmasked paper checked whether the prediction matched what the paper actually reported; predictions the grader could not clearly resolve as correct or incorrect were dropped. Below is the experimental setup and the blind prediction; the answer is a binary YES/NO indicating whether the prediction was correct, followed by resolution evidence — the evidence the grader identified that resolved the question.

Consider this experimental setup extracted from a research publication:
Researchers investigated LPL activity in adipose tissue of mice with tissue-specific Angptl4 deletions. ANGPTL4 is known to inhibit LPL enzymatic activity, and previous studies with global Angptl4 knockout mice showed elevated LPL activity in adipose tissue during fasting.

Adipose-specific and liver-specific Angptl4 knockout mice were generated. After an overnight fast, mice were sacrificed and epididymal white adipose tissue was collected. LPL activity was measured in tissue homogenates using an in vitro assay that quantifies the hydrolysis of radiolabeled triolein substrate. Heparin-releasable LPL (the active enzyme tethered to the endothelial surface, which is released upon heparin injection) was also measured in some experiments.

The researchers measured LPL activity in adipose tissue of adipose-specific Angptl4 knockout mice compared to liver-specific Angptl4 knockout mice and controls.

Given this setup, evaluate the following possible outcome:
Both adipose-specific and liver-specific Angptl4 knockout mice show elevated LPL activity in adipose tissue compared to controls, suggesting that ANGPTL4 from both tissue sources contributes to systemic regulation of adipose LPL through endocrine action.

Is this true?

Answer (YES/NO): NO